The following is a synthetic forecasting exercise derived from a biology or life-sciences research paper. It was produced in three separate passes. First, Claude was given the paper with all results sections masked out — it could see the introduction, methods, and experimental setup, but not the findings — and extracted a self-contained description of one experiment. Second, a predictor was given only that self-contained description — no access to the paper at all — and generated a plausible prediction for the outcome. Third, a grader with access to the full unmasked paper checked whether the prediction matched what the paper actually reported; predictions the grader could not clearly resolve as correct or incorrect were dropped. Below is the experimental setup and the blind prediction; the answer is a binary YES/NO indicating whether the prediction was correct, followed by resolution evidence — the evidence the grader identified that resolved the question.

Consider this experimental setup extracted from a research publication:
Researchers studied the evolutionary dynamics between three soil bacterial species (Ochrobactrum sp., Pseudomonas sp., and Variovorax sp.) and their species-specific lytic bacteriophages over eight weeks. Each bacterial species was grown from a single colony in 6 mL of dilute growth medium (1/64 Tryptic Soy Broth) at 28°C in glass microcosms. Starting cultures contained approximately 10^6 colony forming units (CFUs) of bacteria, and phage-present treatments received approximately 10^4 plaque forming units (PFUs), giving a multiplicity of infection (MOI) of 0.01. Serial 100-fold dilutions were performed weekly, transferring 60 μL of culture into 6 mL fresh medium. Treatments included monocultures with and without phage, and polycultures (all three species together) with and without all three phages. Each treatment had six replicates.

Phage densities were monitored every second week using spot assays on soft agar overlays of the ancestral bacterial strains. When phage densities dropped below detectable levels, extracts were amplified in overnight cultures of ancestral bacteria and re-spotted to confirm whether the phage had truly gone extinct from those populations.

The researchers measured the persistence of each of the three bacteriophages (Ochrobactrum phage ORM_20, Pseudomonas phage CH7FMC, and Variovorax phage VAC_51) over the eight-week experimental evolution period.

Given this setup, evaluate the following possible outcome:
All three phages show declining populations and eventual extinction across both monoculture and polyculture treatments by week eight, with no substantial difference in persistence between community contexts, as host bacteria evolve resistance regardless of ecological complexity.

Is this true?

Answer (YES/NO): NO